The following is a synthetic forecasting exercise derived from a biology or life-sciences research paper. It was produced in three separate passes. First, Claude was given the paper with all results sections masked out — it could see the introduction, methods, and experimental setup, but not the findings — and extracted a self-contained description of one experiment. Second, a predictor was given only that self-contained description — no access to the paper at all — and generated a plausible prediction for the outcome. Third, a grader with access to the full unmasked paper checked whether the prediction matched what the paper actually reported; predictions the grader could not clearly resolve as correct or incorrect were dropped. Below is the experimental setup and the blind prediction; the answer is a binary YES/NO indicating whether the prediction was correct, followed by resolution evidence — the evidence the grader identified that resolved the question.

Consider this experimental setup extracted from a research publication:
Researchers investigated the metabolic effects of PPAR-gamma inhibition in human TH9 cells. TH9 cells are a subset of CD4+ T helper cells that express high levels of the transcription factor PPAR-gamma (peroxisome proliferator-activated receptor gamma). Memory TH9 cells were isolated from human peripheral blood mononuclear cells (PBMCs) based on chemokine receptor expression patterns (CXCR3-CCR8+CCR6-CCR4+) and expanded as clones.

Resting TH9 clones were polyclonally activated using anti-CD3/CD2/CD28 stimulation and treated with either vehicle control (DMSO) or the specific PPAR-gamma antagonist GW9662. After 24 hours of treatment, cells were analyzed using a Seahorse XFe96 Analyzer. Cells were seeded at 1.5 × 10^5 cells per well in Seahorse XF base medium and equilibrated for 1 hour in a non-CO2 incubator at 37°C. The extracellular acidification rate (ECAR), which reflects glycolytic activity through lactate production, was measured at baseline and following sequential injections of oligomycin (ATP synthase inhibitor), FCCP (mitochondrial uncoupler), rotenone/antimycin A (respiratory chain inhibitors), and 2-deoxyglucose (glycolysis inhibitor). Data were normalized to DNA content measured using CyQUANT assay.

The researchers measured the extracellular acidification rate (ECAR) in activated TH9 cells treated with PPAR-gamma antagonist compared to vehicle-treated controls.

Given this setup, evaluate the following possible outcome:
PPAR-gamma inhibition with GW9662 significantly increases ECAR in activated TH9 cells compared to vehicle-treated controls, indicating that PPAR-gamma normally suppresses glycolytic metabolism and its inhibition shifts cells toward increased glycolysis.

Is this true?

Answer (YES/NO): NO